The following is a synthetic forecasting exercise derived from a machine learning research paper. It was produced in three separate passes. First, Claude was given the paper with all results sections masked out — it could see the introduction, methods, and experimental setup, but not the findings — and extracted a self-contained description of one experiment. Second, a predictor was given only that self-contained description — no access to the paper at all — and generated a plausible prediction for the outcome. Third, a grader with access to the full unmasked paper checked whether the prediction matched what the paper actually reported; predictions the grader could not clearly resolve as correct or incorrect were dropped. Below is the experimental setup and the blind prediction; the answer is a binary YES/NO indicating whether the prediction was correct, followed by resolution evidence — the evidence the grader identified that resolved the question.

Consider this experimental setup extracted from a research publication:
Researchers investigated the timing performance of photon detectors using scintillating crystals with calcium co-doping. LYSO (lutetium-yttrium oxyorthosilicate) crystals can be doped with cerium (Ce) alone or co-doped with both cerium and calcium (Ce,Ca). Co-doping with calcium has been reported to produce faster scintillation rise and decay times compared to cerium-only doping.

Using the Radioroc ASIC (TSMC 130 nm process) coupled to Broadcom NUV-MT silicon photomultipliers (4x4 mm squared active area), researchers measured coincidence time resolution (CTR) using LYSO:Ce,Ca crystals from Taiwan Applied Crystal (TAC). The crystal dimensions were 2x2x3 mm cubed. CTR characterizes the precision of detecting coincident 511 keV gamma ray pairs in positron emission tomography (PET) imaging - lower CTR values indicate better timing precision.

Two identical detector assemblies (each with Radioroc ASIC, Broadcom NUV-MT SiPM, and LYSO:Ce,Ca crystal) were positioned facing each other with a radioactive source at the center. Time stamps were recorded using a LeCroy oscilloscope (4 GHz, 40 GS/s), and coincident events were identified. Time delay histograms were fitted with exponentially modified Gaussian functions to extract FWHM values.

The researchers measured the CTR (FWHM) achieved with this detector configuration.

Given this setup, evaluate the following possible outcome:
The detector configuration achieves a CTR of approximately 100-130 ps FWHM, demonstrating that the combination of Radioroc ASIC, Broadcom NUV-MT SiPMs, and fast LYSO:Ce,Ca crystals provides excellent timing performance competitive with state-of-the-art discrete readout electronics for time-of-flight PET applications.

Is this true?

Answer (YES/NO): NO